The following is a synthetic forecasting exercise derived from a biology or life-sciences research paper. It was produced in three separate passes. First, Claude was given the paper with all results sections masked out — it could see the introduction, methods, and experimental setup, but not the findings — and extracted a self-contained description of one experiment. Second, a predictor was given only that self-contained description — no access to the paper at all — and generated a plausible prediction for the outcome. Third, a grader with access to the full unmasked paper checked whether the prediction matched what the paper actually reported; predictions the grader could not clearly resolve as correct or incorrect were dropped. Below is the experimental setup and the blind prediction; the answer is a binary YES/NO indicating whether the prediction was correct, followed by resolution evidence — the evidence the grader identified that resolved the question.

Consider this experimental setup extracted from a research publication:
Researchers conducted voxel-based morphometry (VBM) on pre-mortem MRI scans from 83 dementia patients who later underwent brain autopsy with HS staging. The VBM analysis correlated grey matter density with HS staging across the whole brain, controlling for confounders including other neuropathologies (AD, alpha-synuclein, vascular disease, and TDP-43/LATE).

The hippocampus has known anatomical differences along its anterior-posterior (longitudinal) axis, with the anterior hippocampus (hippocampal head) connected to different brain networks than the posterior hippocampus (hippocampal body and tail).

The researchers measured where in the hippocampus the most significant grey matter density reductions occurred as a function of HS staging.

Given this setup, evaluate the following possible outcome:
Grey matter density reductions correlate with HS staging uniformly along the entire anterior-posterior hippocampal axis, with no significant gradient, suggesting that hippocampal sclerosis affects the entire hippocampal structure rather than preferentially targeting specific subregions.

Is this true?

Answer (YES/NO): NO